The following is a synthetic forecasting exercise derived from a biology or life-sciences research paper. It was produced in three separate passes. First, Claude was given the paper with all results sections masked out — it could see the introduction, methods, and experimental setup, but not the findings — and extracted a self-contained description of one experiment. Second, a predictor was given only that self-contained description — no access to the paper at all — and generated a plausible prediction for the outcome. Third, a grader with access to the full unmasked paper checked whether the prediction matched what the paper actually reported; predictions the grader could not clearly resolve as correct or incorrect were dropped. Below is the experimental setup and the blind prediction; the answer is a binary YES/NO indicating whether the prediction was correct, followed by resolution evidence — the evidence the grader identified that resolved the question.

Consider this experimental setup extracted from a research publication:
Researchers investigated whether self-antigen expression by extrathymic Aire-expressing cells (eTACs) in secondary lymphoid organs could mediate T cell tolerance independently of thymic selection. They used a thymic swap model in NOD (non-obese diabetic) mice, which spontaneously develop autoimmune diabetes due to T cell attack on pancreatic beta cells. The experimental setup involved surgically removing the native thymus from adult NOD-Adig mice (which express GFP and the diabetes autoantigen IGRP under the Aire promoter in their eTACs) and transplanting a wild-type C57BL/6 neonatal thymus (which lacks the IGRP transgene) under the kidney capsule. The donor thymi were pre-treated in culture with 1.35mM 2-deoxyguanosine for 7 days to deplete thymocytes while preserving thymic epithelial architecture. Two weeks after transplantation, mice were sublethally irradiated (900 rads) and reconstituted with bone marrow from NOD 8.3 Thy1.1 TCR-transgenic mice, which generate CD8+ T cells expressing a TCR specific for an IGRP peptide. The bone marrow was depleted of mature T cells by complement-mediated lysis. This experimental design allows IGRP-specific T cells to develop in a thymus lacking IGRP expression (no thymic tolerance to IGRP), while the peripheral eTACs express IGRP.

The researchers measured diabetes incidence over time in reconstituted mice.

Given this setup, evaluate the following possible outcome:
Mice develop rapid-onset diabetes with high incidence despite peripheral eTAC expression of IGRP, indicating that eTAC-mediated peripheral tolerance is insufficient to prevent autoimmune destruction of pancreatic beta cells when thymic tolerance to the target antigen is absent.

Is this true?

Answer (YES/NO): NO